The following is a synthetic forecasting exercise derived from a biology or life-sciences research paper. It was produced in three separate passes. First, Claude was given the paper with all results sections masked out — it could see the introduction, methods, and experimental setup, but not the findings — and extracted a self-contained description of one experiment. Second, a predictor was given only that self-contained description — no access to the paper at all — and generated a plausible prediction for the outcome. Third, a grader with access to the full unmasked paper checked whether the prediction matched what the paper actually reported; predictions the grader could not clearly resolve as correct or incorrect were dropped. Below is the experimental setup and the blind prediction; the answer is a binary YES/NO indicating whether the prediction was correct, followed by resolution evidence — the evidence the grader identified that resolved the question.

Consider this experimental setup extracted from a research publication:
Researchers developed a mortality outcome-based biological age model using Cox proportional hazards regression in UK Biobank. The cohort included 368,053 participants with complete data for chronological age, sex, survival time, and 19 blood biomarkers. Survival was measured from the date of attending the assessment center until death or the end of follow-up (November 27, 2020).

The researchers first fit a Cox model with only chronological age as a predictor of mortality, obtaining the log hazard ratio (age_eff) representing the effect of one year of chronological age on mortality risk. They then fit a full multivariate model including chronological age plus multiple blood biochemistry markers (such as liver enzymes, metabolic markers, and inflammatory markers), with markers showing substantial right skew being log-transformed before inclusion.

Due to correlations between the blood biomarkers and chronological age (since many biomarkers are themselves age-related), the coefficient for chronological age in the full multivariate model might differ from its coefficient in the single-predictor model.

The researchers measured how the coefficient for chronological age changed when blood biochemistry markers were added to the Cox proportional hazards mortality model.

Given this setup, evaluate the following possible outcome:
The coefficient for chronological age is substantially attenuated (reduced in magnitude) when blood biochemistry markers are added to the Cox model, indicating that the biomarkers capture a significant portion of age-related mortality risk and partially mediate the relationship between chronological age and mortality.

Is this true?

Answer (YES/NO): NO